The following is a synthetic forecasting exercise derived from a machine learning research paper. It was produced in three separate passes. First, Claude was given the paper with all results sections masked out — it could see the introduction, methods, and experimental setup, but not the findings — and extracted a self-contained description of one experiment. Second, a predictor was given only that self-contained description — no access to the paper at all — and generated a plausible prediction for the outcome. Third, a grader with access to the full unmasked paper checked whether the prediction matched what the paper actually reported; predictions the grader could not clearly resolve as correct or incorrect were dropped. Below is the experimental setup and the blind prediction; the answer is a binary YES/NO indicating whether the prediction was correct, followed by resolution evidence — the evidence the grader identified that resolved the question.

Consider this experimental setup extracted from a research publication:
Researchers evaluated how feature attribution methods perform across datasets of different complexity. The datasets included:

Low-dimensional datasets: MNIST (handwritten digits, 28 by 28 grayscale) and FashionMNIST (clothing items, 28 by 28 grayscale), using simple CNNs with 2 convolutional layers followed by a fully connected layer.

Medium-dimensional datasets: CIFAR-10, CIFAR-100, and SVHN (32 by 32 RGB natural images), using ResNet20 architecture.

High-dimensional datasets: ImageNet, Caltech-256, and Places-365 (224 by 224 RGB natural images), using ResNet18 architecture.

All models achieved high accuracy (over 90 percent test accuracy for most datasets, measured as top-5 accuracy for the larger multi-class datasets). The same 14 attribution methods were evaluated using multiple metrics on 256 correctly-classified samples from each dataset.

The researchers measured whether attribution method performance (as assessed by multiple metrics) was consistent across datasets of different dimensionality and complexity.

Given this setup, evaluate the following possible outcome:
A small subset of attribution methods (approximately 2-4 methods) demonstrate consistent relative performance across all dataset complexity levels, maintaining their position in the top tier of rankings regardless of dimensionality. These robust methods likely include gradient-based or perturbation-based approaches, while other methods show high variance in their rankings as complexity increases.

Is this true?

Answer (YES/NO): NO